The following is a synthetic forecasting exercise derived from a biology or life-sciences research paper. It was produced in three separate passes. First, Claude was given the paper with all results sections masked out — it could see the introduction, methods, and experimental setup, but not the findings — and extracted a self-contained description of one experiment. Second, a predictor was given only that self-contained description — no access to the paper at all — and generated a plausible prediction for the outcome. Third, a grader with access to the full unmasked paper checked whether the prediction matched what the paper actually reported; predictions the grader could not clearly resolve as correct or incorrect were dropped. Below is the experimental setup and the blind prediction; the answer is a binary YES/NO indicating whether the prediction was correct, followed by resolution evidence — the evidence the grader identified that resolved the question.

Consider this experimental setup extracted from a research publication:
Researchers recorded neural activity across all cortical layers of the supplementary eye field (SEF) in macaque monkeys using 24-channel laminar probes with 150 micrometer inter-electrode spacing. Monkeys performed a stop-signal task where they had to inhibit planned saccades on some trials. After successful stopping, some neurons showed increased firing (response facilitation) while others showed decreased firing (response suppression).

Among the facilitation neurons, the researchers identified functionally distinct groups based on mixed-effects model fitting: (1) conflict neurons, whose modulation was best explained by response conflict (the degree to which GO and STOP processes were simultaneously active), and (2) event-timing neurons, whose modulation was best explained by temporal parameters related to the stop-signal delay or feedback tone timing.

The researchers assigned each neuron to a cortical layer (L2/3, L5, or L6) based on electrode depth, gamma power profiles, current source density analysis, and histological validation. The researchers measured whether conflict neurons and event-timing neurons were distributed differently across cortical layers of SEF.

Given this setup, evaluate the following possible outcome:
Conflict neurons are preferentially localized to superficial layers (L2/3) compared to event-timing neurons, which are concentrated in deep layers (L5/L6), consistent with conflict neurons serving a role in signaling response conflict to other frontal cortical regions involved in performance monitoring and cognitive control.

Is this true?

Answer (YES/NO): NO